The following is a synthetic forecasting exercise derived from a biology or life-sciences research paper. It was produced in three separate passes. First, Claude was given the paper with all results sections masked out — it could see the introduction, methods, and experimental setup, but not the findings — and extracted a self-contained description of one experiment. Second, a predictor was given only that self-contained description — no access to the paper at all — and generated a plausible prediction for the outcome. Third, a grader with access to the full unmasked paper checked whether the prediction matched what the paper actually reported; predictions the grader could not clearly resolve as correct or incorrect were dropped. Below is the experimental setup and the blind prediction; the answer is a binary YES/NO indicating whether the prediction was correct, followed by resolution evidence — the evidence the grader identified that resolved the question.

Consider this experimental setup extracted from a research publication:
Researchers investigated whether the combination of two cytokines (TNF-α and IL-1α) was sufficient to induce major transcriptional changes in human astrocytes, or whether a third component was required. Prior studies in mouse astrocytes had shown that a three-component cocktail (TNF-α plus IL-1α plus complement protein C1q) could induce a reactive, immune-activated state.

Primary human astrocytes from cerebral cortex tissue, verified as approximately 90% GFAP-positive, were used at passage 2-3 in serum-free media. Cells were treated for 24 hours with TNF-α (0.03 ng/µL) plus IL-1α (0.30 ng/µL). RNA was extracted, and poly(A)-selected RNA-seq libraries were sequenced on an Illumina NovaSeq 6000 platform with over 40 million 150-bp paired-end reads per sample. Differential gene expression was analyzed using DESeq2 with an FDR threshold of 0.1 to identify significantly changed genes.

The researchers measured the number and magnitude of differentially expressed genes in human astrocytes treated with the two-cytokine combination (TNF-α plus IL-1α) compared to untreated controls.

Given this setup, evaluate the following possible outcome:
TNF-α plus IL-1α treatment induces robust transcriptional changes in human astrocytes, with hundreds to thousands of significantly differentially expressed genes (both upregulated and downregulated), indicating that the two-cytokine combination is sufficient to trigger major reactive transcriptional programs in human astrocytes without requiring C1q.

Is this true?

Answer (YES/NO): NO